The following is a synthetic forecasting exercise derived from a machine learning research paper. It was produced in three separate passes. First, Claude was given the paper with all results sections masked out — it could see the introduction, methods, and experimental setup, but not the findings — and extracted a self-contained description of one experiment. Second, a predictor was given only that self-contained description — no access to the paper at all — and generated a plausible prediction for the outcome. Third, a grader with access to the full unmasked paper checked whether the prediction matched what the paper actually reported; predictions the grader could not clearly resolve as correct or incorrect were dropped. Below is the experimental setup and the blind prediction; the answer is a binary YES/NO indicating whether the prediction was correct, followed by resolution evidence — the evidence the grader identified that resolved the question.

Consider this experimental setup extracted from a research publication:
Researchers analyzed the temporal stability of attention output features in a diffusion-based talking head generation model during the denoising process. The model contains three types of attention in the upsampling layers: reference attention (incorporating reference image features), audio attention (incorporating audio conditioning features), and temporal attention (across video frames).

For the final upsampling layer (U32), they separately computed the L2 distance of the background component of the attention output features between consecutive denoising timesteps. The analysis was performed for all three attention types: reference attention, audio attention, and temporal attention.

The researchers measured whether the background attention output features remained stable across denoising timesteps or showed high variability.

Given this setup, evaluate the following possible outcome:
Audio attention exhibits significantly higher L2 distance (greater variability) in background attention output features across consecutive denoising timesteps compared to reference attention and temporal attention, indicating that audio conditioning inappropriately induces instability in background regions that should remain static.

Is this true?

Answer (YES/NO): NO